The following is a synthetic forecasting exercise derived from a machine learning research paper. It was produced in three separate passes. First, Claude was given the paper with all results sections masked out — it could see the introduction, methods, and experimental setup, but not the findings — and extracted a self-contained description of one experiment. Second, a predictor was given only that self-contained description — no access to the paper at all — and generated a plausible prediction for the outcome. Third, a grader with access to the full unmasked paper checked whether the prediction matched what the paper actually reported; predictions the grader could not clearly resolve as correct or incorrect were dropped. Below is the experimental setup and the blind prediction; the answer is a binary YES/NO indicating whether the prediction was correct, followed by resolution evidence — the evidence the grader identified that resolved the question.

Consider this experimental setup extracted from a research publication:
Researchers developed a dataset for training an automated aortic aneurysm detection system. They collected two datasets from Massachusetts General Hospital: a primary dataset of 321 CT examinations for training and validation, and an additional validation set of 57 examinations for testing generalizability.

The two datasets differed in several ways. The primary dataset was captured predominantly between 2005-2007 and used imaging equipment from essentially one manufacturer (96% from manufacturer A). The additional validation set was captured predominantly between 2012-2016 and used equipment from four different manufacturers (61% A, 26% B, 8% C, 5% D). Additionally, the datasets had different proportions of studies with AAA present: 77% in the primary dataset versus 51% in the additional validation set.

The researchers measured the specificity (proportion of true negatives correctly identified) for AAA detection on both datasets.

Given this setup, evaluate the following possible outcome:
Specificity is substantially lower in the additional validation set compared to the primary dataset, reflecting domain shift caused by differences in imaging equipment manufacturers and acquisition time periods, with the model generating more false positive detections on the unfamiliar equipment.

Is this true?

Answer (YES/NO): NO